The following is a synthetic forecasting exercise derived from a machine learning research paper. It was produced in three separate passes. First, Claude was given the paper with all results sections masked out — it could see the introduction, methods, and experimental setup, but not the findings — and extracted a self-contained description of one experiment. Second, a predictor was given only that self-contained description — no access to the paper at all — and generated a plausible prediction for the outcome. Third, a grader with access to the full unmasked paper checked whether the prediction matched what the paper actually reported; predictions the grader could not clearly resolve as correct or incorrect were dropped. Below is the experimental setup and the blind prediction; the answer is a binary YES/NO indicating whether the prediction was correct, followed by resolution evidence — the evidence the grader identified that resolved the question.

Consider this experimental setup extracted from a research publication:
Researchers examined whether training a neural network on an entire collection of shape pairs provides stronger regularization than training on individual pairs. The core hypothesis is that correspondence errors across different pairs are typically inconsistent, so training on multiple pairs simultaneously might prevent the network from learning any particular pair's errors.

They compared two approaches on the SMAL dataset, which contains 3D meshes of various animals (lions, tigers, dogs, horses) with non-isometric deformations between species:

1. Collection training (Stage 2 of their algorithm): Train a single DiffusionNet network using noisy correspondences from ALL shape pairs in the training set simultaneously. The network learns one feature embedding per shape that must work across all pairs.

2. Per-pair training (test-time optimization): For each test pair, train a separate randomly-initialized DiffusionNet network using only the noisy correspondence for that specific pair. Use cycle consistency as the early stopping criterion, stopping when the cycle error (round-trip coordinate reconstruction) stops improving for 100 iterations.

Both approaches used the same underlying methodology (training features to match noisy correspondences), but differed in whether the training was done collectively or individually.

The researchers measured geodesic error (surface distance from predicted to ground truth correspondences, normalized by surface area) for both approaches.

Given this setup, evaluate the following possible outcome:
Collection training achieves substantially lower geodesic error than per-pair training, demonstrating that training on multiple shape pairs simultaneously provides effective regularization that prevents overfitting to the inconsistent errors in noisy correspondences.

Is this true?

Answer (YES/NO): NO